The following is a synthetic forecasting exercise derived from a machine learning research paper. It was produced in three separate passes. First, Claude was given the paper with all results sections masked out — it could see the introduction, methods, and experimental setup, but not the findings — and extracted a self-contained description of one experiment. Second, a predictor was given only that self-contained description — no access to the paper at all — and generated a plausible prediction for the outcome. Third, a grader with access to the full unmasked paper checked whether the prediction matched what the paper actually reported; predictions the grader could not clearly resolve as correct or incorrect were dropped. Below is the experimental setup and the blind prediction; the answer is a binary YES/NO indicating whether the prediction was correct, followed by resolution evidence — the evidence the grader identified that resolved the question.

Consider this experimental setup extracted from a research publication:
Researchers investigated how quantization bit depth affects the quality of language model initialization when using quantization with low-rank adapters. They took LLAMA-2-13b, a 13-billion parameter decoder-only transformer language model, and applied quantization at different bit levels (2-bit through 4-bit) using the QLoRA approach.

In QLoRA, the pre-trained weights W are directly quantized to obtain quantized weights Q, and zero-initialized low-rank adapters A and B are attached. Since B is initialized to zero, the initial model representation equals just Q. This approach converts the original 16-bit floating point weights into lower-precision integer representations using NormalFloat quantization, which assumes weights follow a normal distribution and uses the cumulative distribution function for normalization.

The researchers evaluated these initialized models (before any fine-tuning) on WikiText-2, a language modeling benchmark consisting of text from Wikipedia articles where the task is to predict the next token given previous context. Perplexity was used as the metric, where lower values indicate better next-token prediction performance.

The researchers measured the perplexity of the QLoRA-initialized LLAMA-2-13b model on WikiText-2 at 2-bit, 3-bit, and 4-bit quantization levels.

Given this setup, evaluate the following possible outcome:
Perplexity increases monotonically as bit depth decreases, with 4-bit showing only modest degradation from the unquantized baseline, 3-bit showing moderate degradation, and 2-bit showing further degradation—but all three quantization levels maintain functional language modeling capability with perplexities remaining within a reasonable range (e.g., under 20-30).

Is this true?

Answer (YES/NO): NO